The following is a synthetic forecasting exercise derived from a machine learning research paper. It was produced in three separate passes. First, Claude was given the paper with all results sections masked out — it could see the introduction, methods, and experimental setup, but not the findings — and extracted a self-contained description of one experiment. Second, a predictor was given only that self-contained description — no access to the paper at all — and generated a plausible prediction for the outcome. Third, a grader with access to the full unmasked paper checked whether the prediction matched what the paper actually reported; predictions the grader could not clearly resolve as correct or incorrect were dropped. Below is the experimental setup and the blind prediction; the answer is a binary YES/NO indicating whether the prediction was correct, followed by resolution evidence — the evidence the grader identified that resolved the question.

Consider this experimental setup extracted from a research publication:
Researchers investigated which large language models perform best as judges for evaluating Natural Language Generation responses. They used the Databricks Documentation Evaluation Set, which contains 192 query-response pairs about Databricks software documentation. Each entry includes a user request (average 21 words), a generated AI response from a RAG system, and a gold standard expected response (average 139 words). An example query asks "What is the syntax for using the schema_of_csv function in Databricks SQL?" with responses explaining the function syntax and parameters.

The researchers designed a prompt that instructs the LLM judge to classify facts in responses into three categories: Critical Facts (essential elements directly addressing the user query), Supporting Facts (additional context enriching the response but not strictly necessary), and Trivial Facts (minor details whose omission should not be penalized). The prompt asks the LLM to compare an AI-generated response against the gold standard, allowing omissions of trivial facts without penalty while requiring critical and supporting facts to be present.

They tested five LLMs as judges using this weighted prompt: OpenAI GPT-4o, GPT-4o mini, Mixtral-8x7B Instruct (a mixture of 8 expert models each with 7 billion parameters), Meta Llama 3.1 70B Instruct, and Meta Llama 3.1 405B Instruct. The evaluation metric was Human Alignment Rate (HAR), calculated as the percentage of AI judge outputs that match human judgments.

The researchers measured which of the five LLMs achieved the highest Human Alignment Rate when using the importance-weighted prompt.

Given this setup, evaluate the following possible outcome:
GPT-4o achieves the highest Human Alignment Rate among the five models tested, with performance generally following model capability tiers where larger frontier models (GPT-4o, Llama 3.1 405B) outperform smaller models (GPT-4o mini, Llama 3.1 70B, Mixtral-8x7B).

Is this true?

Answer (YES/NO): NO